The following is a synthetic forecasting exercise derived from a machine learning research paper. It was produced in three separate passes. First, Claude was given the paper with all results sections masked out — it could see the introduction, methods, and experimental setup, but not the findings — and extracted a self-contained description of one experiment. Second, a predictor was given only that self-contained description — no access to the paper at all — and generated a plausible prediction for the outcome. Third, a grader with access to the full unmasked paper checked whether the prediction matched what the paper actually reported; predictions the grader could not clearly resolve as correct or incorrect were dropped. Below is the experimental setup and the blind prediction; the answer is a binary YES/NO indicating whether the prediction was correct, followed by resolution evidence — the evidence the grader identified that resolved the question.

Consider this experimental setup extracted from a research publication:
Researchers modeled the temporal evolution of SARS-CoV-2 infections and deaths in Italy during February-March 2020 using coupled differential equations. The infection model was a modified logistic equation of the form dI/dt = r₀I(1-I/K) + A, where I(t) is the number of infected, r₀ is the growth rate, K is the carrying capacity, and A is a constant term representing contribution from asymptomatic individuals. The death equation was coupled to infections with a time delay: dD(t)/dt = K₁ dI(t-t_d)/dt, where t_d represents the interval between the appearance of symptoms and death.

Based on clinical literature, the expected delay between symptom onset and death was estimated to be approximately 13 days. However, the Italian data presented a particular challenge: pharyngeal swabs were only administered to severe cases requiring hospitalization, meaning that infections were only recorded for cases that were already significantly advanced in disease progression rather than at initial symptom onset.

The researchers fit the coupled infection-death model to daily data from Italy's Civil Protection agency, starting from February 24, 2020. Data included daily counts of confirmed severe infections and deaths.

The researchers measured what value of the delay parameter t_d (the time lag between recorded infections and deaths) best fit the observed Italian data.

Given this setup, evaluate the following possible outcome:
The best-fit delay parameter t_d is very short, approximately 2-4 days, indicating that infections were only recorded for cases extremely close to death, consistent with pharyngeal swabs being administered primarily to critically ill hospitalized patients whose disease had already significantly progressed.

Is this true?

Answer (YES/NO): YES